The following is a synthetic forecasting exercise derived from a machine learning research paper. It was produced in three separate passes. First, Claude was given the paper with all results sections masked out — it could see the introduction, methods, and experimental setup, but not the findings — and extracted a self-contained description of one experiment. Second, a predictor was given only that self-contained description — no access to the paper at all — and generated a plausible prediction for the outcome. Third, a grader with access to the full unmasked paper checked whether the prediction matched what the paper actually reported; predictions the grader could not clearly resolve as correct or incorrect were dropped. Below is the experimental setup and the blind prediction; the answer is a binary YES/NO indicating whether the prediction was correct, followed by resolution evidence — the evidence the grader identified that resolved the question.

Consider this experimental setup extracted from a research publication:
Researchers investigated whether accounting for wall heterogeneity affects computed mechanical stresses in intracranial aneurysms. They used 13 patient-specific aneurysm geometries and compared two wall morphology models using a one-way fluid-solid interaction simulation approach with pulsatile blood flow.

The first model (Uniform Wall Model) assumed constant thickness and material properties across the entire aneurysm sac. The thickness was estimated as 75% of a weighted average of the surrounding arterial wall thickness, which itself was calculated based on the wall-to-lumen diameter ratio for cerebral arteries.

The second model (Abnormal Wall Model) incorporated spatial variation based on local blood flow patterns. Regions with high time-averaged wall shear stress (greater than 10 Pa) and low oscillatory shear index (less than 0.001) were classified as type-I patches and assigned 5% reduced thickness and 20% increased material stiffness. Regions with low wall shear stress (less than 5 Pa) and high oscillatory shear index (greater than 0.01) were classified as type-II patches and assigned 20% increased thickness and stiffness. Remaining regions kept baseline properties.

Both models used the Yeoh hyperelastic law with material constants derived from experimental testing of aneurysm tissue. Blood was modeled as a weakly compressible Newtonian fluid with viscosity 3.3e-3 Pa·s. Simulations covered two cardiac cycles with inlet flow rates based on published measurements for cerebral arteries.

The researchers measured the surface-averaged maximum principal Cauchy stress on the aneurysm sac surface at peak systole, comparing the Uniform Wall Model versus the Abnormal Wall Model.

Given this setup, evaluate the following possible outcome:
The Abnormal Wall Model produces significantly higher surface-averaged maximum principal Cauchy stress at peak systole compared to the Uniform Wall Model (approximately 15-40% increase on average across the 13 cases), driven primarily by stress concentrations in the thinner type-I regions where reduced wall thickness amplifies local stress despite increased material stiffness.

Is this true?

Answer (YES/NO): NO